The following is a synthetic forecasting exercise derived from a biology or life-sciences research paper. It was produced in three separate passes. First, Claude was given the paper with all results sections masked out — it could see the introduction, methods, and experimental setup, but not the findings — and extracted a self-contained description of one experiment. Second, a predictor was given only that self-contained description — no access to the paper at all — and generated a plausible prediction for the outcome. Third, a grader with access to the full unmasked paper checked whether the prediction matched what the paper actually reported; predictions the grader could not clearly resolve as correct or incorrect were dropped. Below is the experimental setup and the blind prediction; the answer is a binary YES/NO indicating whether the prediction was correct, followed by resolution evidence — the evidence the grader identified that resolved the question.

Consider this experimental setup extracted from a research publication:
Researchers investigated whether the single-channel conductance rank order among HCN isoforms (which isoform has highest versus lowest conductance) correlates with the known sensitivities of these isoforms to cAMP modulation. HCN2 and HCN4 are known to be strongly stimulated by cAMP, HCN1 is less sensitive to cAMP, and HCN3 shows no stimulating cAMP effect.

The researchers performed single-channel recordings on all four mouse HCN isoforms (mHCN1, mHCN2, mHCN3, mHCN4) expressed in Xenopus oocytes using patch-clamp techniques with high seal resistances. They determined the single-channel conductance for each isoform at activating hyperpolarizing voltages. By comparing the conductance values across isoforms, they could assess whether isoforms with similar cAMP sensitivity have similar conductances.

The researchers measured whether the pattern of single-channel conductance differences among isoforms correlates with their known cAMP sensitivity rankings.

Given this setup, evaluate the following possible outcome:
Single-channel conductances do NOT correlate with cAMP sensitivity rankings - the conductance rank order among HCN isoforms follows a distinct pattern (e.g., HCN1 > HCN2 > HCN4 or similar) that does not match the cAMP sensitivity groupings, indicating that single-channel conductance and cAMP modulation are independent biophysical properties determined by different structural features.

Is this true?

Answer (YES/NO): YES